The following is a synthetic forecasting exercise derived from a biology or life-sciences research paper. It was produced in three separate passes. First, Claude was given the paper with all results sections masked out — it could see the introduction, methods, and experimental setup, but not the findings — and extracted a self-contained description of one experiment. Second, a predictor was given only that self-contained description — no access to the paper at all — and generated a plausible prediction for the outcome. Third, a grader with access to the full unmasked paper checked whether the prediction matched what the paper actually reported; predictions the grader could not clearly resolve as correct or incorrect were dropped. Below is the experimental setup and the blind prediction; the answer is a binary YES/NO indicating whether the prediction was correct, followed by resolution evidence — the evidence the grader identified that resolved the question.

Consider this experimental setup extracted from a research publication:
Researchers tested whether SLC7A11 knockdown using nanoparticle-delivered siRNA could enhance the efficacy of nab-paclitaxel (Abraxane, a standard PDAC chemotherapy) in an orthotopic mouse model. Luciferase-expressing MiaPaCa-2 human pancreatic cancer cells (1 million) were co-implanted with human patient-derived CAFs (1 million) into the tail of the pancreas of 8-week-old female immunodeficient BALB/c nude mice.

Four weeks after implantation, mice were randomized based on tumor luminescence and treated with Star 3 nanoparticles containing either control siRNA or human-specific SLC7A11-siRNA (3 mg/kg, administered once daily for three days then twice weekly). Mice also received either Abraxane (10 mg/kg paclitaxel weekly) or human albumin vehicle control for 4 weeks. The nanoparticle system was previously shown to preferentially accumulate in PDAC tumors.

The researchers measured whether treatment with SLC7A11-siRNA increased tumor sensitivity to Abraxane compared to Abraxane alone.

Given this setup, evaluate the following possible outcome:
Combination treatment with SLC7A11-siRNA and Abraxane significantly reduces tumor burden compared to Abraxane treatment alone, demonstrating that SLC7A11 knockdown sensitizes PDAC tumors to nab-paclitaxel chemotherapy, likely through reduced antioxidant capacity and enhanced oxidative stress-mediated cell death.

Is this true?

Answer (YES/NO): NO